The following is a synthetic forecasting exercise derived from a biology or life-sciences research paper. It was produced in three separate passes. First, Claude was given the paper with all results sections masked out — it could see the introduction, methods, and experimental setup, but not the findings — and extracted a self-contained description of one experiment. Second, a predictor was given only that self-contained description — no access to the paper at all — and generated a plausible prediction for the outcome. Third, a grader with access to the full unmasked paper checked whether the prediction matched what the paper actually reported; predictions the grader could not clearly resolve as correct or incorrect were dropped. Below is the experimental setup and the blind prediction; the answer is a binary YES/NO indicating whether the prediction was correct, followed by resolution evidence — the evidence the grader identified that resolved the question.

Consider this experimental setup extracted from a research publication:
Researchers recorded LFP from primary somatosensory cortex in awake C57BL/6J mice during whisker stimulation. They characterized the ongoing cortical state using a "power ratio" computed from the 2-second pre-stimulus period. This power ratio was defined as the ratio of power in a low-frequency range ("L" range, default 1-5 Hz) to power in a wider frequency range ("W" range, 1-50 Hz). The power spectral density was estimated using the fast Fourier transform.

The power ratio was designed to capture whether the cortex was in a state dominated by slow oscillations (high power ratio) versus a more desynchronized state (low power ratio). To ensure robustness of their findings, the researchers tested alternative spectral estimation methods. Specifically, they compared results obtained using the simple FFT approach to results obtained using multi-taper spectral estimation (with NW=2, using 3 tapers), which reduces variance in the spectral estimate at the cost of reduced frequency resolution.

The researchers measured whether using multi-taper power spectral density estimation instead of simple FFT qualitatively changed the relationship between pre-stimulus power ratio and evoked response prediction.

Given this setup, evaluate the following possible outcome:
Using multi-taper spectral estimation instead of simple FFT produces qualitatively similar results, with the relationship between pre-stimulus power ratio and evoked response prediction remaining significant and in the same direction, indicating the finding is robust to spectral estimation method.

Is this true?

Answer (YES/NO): YES